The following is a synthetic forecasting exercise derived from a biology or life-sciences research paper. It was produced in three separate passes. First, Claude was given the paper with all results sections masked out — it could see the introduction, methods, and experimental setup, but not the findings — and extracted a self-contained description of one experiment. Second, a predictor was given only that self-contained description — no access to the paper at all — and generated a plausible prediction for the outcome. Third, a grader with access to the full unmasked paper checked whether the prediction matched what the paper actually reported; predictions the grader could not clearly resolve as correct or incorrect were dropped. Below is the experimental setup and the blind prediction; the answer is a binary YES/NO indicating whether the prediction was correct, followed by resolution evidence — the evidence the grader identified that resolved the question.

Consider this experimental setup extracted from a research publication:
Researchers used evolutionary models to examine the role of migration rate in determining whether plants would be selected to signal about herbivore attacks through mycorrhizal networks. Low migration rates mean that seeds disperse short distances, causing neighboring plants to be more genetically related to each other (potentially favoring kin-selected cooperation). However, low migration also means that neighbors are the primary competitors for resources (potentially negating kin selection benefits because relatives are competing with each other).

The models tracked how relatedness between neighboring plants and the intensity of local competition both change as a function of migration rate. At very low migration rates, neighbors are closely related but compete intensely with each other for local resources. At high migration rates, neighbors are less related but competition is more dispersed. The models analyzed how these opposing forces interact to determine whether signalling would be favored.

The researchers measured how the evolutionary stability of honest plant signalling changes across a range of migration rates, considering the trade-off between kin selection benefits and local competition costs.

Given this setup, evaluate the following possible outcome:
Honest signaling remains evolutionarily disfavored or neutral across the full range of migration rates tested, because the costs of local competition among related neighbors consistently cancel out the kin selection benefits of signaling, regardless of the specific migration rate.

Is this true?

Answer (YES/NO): YES